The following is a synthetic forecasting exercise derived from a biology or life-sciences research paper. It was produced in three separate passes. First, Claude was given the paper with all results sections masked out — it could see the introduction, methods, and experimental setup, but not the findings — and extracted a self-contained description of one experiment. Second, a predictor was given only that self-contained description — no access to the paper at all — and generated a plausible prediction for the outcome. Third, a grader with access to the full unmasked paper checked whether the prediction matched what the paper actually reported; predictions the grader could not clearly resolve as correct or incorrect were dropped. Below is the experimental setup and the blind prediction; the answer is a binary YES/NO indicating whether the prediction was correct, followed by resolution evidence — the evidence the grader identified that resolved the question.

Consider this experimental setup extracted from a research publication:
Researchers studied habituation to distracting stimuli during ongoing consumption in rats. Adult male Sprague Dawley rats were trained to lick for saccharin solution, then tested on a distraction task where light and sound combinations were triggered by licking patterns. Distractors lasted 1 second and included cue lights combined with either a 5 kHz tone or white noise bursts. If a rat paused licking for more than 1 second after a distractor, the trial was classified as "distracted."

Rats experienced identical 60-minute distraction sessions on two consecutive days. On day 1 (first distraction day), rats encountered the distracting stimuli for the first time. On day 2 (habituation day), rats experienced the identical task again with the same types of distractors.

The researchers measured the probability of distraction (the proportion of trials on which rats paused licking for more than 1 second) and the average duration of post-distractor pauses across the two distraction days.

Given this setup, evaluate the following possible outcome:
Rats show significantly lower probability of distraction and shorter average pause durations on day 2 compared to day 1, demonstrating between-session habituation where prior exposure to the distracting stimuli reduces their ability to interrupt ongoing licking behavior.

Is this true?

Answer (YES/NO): YES